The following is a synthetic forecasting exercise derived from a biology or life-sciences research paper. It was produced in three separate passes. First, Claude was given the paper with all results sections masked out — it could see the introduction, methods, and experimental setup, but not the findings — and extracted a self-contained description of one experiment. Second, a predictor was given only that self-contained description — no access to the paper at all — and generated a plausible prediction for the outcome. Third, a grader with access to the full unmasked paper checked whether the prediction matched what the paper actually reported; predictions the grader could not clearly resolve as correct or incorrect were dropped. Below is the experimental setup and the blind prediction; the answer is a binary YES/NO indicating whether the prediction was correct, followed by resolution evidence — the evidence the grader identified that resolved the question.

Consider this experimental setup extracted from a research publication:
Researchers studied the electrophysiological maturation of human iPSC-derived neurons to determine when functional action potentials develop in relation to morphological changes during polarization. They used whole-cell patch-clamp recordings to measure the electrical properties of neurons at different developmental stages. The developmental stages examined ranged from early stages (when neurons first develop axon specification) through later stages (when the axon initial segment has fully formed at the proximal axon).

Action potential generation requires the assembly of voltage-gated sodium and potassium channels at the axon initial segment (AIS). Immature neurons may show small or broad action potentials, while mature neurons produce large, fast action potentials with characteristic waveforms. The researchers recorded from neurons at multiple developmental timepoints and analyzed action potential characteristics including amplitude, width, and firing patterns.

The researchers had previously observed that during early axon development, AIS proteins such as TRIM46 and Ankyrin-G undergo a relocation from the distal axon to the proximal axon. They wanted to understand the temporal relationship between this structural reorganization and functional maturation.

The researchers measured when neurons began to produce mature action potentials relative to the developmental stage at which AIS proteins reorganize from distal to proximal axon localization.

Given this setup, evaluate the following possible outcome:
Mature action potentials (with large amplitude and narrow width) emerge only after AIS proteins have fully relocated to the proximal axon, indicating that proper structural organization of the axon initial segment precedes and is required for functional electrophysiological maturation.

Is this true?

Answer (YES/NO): NO